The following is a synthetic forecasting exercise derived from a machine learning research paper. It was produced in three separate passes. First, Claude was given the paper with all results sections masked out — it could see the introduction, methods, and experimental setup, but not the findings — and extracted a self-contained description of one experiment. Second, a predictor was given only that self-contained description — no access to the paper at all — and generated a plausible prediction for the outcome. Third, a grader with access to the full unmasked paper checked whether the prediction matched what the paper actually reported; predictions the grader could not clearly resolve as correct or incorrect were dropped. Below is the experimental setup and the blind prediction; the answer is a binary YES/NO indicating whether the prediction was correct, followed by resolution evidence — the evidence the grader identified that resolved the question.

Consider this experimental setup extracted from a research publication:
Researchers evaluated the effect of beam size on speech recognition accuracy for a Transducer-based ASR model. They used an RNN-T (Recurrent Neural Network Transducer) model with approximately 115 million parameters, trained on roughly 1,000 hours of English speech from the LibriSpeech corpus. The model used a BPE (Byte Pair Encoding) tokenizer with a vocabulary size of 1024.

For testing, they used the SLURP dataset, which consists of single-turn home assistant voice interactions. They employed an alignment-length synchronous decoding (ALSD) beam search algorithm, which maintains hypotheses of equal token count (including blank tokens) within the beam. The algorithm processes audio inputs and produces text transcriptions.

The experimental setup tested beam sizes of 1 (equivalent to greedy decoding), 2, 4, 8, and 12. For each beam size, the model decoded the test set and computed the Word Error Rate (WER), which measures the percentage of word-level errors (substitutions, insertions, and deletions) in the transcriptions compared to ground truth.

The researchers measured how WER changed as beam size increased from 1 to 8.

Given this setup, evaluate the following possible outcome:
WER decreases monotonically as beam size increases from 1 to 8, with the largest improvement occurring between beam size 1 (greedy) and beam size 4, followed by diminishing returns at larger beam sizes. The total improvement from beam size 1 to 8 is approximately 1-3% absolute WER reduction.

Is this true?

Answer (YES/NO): NO